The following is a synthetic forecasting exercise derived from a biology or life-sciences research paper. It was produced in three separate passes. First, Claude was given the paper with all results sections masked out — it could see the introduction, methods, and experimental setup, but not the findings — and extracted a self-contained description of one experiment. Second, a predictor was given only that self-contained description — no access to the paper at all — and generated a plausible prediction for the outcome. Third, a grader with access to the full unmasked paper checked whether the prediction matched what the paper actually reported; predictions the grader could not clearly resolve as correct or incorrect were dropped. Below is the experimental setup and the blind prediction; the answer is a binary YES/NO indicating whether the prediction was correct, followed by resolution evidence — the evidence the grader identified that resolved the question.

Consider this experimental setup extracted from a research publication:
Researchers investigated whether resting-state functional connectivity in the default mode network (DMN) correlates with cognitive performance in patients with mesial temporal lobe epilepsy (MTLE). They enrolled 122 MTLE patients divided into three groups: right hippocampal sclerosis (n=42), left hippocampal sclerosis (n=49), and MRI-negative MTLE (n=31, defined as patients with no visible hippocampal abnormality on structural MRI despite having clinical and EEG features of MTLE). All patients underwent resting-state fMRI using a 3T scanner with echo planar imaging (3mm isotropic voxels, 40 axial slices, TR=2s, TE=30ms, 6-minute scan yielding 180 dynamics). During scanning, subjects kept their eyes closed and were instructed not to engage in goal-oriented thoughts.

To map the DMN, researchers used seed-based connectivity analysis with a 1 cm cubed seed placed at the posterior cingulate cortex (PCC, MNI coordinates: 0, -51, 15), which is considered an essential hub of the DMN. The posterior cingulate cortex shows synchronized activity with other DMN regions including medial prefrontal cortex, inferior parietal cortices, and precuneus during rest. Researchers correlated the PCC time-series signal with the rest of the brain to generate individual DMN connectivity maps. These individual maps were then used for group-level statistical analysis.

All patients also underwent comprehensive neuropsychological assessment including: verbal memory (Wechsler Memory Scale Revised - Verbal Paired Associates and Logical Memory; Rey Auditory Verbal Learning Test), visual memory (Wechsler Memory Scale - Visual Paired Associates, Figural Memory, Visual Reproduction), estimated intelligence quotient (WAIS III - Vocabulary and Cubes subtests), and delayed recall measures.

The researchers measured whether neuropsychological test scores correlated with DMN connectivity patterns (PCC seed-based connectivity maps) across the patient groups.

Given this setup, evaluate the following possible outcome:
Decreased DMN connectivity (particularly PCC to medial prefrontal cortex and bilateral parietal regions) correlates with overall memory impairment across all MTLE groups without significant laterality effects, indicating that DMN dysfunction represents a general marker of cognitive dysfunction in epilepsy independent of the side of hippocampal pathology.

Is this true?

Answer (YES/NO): NO